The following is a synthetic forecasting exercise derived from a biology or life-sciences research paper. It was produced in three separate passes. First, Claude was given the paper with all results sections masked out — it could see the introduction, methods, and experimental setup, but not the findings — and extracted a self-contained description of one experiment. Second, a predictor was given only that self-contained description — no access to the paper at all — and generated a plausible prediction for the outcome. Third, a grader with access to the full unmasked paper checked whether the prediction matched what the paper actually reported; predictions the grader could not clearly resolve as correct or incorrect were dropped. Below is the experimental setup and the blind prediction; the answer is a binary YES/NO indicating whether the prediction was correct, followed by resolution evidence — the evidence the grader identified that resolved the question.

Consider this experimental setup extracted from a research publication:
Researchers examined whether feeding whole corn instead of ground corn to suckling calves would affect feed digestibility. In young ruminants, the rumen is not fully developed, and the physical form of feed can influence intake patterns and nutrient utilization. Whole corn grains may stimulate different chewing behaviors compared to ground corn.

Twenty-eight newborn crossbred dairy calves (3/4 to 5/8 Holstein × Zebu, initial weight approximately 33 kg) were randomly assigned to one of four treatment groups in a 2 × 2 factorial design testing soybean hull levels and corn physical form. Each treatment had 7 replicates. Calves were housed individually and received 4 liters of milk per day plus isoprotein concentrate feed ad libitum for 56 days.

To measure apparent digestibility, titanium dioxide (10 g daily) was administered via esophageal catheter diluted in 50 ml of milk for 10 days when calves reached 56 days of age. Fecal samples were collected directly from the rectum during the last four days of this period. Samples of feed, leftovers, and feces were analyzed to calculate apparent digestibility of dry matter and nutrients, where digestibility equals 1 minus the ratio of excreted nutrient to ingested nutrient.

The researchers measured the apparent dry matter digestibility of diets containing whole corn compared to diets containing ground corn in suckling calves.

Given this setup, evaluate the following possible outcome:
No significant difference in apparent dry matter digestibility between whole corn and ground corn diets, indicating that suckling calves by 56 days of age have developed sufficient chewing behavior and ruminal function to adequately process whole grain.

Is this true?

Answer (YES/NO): YES